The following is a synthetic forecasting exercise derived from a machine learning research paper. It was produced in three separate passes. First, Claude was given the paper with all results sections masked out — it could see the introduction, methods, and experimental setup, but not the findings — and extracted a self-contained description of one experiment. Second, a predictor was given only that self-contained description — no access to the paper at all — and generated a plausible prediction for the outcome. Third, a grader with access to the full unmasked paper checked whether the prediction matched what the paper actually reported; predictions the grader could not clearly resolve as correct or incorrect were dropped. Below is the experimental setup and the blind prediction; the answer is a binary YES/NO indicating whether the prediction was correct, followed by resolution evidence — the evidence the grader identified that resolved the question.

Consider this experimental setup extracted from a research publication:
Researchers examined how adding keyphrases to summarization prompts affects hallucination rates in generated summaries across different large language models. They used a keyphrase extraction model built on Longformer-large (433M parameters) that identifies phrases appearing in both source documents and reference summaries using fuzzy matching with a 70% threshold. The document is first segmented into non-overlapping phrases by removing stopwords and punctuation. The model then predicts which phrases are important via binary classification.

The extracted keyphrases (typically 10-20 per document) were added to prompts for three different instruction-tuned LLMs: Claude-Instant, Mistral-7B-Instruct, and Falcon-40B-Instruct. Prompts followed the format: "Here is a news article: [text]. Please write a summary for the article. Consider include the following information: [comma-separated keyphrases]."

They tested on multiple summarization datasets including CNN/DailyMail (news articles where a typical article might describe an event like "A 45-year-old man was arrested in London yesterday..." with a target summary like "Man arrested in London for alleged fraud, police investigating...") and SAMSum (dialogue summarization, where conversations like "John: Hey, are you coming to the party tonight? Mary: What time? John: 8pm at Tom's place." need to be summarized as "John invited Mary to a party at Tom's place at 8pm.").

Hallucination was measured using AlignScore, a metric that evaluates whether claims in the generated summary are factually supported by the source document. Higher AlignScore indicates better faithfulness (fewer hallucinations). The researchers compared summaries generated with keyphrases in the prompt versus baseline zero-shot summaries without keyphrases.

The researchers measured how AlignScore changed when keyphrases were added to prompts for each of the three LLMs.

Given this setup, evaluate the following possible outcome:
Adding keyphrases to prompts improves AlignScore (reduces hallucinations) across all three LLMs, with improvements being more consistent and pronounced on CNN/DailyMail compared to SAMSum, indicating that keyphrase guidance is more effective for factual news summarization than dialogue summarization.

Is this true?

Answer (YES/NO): NO